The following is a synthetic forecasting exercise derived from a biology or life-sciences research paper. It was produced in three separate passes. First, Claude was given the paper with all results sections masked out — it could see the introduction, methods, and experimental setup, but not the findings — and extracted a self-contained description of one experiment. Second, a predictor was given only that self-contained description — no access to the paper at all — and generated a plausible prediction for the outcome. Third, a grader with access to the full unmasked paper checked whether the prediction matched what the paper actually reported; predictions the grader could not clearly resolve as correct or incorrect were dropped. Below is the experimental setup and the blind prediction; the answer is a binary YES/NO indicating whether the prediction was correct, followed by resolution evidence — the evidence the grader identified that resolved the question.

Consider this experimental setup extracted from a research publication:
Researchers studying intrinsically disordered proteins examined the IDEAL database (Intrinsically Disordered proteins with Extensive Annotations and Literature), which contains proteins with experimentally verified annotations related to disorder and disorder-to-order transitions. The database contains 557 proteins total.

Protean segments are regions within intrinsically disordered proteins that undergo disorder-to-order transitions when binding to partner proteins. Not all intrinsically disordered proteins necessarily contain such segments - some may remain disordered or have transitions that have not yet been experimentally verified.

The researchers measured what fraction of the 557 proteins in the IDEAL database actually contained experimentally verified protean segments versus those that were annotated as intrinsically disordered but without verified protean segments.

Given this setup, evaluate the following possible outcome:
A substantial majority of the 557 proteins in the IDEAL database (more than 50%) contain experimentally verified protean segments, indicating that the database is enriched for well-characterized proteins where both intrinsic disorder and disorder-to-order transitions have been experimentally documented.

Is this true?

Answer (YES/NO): NO